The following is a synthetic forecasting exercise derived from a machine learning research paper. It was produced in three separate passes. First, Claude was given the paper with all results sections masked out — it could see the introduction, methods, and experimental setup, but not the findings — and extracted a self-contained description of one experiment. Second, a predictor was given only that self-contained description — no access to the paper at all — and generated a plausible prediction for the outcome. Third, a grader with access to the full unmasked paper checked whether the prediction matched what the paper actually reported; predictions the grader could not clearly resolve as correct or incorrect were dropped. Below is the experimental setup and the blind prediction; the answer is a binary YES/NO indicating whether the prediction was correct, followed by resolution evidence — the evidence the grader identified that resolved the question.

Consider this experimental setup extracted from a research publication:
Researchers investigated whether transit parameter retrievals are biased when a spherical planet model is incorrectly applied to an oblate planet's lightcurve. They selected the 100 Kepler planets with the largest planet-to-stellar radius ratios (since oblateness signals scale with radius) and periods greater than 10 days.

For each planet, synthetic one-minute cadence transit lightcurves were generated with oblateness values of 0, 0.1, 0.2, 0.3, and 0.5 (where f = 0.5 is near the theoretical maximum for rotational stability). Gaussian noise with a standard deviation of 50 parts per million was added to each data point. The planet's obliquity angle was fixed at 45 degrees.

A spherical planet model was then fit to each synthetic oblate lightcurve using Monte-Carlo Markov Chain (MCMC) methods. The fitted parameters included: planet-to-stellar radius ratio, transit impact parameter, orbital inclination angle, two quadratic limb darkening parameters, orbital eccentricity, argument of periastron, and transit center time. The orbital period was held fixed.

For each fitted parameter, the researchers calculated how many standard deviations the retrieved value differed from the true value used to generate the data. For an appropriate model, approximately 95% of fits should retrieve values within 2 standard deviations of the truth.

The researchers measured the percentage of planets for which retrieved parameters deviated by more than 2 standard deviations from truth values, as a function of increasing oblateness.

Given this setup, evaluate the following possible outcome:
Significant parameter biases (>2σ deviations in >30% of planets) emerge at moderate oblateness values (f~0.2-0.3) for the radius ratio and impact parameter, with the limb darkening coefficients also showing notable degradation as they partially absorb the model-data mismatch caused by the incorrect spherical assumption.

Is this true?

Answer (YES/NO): NO